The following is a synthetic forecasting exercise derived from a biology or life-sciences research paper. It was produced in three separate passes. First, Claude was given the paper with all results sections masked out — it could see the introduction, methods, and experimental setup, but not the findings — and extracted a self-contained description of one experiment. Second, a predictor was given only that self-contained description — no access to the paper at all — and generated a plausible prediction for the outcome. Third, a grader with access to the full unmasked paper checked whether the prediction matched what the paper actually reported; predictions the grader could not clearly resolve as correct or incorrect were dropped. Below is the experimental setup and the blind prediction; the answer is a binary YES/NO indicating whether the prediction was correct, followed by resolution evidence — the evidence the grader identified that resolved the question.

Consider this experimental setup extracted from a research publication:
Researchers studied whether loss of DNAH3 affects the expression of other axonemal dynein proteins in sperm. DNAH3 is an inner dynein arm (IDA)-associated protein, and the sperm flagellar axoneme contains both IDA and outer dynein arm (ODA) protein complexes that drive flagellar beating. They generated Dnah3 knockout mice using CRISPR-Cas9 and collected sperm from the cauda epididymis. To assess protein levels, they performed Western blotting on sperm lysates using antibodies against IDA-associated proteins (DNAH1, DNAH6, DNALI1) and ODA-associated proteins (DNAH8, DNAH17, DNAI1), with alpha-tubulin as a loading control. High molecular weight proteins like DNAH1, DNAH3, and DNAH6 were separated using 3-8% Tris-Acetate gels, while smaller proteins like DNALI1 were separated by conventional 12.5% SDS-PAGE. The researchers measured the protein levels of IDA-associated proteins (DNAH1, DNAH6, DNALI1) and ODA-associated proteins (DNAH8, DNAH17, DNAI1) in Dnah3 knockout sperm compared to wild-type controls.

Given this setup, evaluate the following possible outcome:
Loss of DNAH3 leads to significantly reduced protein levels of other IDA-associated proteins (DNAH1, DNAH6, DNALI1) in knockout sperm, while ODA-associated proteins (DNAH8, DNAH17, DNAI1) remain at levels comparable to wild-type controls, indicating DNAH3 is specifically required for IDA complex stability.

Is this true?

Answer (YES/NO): YES